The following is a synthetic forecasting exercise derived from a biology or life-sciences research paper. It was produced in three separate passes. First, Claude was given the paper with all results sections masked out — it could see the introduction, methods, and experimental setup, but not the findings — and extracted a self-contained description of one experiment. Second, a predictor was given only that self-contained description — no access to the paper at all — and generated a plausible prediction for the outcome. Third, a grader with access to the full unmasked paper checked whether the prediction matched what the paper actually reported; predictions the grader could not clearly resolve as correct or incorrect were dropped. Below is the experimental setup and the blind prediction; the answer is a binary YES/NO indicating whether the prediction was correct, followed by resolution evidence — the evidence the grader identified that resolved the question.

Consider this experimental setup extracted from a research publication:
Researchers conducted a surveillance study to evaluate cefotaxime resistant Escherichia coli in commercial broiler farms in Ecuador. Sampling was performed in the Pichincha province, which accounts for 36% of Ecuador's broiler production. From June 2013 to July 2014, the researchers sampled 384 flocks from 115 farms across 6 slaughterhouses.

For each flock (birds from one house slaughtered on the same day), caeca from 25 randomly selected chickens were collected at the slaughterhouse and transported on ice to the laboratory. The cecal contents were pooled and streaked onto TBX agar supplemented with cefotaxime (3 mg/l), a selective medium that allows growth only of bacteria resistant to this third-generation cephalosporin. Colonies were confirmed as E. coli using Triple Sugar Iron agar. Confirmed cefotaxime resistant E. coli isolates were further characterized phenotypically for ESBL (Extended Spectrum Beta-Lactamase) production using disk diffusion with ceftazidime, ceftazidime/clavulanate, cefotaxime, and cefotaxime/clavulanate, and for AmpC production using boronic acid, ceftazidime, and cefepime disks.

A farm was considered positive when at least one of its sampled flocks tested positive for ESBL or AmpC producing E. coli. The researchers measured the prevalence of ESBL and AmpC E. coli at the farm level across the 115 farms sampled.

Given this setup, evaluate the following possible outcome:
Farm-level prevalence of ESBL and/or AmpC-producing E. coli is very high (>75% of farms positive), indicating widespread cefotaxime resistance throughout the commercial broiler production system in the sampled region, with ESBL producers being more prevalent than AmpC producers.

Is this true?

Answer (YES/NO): YES